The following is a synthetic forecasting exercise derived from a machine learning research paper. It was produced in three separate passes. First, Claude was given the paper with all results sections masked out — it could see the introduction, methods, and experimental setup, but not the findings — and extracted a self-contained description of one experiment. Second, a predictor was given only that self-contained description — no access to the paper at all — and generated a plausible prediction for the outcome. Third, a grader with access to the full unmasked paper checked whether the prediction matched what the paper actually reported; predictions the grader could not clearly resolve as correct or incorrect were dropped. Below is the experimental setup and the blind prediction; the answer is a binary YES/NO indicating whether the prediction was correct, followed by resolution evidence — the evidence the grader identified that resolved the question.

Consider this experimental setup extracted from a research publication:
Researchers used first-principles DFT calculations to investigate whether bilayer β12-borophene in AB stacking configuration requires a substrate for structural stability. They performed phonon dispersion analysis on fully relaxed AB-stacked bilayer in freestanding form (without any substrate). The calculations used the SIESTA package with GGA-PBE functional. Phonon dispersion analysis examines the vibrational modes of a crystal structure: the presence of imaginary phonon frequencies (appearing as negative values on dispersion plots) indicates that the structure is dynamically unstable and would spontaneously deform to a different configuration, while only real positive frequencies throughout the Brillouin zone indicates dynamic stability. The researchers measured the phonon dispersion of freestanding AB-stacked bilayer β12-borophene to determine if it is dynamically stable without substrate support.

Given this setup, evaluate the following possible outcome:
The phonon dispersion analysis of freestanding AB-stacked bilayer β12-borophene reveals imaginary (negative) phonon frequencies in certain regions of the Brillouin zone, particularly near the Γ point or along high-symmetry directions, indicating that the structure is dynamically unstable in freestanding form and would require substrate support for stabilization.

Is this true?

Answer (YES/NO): NO